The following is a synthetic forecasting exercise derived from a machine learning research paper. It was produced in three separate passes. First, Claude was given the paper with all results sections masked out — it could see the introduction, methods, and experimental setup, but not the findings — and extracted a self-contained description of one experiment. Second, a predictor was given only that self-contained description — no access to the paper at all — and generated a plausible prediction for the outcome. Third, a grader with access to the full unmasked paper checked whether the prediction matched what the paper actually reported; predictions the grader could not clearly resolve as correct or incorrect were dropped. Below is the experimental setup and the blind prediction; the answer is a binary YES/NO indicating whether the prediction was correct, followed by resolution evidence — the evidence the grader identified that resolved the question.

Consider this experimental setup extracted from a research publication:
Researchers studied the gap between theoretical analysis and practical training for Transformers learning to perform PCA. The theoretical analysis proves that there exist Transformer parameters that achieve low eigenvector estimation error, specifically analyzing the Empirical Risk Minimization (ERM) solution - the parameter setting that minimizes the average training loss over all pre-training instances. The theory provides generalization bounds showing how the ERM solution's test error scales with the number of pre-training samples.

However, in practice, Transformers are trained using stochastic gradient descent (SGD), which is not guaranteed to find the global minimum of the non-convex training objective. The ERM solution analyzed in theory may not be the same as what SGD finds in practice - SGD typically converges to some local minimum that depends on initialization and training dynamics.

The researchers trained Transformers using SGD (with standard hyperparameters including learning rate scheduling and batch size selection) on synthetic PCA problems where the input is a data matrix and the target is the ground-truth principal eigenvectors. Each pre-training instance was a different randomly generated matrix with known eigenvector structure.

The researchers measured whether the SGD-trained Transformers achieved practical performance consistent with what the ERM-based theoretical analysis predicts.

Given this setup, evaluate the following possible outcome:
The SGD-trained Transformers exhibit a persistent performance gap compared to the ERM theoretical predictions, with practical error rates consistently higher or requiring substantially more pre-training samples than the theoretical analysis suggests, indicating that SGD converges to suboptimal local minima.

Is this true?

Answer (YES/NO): NO